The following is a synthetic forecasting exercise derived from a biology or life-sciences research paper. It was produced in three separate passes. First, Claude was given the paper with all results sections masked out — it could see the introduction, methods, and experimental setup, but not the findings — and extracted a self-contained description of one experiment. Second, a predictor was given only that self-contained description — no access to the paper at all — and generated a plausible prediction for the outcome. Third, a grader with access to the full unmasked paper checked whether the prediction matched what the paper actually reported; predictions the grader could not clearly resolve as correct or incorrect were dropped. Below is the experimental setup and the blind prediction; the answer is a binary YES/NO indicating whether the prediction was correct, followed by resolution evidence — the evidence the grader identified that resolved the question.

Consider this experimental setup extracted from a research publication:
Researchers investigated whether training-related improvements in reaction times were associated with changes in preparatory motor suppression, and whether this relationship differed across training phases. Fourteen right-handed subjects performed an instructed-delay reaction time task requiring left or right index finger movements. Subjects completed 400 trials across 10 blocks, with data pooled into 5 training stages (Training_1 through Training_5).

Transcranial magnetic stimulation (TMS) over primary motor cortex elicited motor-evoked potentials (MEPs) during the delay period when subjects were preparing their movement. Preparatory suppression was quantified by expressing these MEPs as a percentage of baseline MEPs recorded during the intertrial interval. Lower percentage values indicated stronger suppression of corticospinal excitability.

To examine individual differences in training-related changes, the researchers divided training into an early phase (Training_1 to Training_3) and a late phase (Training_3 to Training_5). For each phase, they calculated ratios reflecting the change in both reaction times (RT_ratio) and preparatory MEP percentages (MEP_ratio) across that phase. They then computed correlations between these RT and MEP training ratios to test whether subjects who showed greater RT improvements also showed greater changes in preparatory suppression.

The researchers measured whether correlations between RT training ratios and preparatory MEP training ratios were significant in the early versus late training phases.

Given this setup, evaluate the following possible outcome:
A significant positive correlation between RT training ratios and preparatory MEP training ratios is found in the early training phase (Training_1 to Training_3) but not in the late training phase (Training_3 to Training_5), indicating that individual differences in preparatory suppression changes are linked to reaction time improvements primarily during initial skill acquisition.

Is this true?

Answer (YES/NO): YES